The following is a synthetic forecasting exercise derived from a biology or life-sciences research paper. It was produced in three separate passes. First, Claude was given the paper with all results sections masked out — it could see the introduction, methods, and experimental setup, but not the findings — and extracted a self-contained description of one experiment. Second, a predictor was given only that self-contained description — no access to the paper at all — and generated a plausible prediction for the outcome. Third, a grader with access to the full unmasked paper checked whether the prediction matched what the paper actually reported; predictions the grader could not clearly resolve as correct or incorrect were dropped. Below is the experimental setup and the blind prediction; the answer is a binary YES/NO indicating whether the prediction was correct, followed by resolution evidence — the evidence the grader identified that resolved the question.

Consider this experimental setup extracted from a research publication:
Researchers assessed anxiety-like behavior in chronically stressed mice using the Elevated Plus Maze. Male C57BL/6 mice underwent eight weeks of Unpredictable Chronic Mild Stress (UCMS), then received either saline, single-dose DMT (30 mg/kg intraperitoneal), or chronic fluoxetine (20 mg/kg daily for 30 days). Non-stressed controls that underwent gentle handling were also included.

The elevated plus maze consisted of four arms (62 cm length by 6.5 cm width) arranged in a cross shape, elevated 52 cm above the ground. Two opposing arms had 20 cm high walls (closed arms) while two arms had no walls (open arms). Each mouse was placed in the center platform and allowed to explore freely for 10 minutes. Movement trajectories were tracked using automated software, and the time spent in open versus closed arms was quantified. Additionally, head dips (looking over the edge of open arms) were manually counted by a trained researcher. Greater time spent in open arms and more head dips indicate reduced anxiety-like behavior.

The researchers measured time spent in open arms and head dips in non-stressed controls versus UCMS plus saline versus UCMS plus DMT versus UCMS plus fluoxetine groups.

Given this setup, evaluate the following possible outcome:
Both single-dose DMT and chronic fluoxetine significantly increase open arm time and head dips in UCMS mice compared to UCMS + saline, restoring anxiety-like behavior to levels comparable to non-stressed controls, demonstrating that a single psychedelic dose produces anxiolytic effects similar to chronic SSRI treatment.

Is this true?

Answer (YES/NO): NO